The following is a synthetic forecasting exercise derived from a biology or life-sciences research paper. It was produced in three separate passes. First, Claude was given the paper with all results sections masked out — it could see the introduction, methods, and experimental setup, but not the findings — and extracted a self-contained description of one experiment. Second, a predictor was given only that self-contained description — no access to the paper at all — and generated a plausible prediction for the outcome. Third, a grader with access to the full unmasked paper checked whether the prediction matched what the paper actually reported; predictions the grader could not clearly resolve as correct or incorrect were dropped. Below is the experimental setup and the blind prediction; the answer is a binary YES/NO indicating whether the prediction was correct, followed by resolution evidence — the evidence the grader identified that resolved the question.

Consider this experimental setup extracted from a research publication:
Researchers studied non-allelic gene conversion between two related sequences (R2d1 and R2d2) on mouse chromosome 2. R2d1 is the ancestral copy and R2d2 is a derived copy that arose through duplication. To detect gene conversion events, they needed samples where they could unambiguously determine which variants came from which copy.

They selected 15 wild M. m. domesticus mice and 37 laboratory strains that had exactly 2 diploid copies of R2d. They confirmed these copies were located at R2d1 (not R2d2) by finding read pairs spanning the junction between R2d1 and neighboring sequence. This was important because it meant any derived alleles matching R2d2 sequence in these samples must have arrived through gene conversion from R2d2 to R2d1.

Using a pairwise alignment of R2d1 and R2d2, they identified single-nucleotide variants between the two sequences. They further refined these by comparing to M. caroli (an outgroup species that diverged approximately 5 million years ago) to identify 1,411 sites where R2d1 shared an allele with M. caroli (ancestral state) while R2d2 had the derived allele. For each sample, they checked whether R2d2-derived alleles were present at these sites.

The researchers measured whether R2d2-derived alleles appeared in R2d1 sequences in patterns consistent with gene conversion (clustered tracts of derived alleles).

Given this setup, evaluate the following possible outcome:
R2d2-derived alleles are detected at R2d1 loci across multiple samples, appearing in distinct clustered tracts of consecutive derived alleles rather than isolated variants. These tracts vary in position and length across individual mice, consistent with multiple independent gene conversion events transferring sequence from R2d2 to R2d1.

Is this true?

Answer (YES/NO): YES